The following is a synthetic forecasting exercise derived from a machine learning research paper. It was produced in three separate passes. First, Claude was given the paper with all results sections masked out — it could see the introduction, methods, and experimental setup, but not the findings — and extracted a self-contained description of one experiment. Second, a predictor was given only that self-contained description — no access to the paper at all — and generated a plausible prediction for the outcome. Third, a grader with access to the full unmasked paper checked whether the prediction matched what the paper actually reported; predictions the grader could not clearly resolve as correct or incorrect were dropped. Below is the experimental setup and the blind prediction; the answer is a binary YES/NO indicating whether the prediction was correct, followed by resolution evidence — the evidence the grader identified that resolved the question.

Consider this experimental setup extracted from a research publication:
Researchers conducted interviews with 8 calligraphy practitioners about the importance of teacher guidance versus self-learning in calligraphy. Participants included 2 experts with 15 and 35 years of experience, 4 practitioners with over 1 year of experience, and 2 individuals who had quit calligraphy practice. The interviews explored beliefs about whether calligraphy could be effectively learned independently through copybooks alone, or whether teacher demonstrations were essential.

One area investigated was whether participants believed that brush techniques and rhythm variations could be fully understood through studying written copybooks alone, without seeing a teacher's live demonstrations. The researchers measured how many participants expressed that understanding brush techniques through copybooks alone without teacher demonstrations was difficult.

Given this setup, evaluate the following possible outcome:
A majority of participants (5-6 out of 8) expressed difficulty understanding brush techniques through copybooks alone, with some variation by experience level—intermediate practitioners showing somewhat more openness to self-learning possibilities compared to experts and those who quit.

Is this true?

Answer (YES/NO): NO